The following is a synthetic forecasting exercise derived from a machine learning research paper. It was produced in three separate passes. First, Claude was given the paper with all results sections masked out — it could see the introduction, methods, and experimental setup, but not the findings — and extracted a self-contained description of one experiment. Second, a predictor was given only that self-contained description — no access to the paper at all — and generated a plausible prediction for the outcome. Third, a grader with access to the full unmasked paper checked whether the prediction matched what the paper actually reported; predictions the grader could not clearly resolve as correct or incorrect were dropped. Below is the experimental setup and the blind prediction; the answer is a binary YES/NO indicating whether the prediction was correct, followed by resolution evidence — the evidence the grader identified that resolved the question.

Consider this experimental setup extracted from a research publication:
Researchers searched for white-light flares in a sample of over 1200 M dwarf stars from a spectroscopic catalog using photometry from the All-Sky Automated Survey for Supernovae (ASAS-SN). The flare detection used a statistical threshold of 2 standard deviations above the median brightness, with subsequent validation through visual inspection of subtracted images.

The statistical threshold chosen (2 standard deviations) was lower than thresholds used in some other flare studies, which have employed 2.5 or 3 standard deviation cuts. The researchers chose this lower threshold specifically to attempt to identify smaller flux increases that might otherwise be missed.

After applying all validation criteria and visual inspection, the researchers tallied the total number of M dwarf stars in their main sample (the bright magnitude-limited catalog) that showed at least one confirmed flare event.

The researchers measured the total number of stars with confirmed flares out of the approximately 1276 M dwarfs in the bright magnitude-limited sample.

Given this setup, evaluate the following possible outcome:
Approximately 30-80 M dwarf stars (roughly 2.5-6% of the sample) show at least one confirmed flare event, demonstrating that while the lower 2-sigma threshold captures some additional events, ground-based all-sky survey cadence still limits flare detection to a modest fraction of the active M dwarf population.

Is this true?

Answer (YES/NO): YES